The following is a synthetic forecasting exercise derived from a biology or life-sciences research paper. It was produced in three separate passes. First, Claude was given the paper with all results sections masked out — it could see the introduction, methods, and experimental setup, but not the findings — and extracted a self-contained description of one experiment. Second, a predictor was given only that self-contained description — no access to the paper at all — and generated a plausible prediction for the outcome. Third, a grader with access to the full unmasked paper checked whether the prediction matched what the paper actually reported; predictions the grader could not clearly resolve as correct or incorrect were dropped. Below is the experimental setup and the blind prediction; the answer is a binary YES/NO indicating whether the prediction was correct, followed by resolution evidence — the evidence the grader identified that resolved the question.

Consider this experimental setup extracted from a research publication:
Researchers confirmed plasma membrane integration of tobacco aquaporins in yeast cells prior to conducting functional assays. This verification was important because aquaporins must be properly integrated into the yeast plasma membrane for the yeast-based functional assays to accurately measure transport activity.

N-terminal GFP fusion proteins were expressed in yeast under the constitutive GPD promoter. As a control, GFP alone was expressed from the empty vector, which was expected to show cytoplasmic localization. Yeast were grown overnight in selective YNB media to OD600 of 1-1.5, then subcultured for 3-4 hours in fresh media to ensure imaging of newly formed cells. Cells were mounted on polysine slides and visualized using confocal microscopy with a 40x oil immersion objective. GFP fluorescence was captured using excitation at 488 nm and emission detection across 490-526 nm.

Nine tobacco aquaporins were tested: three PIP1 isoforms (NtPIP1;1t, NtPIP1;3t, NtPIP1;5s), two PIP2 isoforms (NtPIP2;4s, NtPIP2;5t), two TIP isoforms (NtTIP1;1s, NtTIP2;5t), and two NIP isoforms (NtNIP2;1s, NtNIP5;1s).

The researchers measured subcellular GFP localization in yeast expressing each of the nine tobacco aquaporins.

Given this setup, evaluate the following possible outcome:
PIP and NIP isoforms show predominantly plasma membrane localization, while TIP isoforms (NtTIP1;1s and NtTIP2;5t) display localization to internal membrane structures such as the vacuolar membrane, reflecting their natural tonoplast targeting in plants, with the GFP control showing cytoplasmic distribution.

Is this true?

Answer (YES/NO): NO